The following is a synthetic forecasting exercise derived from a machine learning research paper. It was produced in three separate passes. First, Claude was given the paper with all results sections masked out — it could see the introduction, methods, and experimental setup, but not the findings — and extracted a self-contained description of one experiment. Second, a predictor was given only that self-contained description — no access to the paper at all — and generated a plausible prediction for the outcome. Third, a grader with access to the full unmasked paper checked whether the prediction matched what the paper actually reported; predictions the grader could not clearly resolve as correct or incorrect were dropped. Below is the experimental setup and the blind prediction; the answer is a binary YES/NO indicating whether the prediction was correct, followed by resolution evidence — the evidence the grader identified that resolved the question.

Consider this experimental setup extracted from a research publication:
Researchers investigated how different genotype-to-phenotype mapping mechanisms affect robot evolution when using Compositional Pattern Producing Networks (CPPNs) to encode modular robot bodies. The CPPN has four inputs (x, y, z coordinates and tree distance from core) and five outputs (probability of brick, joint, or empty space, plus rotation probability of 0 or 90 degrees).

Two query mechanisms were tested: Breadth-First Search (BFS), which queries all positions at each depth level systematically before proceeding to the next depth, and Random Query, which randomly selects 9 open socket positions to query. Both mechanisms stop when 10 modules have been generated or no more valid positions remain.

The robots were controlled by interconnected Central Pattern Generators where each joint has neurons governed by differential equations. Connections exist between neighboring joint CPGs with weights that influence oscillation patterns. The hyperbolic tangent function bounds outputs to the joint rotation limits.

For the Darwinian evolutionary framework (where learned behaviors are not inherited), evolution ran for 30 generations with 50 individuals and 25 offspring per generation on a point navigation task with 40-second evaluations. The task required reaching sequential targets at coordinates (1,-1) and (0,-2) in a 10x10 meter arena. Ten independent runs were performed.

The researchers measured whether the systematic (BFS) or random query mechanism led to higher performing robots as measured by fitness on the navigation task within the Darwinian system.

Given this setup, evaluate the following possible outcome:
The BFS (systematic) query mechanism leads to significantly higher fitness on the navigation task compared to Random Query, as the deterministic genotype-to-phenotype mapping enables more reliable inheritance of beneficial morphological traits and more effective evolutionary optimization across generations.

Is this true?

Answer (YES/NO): YES